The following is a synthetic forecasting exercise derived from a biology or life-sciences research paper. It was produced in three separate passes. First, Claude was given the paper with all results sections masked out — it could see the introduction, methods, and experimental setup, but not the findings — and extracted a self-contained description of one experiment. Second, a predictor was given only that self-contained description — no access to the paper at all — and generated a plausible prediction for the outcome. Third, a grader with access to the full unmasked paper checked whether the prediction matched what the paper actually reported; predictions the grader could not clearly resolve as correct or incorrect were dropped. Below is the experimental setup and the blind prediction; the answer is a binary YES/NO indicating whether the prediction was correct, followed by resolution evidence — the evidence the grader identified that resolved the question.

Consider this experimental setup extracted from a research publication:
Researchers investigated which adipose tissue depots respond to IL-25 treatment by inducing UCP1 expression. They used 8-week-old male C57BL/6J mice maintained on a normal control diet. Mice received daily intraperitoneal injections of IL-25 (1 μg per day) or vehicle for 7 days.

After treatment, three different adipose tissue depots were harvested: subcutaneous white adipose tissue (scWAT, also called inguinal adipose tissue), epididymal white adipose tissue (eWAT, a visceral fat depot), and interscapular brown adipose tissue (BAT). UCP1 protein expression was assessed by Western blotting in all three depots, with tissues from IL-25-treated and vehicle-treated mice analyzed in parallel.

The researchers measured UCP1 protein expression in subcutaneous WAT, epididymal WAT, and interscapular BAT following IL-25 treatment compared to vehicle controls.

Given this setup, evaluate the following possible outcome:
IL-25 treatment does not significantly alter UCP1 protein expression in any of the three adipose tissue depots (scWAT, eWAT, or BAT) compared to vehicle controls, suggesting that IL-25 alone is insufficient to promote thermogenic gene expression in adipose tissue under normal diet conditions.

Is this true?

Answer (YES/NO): NO